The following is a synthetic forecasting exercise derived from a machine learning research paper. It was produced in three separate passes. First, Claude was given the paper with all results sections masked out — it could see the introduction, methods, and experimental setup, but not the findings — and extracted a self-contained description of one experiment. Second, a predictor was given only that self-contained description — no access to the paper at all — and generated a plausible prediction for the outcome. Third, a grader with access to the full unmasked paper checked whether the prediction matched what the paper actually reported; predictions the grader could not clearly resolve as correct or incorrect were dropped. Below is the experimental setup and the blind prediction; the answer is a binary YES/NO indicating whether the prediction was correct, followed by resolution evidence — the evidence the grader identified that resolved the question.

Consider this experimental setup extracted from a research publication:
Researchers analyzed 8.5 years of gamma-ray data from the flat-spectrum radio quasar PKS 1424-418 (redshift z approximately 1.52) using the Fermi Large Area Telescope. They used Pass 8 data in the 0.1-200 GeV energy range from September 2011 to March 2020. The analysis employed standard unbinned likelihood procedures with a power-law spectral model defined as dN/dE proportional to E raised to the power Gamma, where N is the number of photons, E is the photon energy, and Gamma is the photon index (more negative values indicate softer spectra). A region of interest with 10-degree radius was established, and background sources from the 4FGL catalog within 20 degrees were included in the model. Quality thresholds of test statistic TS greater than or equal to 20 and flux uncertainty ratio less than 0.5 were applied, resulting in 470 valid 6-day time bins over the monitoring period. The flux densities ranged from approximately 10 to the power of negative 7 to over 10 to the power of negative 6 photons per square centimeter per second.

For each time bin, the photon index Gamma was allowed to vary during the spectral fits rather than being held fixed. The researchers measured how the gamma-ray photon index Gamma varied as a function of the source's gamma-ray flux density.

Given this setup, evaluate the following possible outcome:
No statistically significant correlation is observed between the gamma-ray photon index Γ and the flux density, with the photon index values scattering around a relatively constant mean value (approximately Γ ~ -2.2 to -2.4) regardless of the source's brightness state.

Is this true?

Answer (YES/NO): NO